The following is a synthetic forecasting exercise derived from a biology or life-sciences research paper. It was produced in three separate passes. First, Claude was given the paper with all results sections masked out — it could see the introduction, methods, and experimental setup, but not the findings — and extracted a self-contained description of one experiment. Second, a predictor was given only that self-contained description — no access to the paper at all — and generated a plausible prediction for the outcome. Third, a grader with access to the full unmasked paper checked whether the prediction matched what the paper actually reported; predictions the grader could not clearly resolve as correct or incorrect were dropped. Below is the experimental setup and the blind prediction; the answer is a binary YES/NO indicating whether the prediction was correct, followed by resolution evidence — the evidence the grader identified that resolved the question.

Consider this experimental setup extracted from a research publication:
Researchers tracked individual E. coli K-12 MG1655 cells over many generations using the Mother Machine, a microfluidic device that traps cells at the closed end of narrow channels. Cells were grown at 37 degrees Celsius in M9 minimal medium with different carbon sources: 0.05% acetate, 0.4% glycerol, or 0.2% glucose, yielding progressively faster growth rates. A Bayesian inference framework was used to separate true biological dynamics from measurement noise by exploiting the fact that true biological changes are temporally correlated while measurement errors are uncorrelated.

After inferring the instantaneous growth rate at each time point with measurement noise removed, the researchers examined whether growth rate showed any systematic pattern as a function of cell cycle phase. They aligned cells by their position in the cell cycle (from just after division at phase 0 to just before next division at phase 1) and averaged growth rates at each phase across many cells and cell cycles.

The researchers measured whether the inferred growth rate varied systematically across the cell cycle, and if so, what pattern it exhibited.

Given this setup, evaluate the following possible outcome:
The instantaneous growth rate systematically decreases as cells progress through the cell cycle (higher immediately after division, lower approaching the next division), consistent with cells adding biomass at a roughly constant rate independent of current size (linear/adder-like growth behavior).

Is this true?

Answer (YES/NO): NO